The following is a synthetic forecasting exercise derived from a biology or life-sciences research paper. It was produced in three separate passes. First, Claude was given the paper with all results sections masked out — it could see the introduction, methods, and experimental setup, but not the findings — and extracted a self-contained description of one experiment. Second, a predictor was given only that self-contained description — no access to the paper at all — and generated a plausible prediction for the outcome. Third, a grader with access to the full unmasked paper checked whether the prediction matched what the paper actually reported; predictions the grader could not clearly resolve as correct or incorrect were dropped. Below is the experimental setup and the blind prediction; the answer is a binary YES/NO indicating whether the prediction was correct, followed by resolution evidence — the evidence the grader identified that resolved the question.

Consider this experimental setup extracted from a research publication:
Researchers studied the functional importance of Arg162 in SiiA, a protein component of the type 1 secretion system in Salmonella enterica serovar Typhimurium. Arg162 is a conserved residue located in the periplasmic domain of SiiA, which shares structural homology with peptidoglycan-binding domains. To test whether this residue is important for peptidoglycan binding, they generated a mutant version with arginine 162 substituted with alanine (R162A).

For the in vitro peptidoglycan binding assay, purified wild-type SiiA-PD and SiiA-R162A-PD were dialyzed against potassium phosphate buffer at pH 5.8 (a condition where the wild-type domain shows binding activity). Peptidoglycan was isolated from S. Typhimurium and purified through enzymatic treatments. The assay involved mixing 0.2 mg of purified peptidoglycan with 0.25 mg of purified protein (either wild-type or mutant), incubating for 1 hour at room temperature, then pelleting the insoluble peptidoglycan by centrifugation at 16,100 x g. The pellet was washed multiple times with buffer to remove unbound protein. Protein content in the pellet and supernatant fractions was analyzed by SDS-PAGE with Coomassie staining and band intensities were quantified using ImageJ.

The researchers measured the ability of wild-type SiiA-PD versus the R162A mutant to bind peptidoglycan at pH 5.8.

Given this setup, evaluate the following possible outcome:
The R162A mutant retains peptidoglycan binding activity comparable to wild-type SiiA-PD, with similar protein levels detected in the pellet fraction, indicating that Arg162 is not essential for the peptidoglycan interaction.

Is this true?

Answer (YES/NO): NO